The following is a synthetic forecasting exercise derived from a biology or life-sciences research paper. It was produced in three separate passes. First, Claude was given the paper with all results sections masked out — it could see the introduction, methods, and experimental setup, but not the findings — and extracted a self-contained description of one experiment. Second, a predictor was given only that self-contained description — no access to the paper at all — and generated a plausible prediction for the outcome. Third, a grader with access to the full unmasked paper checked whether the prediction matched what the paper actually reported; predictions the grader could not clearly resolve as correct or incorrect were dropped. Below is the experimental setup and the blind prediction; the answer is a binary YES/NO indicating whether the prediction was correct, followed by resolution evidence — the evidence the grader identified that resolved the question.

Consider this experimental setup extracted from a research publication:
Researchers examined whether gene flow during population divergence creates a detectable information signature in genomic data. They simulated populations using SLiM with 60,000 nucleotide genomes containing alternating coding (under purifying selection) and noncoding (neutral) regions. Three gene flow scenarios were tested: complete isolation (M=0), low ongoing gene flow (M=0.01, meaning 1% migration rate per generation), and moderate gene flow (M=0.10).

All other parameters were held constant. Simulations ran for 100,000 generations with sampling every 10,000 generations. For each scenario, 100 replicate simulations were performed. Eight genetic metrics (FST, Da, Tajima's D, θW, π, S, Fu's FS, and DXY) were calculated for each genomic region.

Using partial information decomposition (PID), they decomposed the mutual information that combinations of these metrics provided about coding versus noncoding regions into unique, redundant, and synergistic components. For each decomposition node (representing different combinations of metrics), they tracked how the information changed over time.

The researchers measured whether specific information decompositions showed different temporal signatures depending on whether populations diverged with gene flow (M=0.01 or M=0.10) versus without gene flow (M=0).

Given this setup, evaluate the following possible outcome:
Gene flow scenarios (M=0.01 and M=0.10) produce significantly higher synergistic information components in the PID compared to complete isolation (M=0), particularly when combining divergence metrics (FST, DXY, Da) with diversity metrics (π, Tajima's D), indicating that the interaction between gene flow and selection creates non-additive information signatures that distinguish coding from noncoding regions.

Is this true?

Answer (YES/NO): NO